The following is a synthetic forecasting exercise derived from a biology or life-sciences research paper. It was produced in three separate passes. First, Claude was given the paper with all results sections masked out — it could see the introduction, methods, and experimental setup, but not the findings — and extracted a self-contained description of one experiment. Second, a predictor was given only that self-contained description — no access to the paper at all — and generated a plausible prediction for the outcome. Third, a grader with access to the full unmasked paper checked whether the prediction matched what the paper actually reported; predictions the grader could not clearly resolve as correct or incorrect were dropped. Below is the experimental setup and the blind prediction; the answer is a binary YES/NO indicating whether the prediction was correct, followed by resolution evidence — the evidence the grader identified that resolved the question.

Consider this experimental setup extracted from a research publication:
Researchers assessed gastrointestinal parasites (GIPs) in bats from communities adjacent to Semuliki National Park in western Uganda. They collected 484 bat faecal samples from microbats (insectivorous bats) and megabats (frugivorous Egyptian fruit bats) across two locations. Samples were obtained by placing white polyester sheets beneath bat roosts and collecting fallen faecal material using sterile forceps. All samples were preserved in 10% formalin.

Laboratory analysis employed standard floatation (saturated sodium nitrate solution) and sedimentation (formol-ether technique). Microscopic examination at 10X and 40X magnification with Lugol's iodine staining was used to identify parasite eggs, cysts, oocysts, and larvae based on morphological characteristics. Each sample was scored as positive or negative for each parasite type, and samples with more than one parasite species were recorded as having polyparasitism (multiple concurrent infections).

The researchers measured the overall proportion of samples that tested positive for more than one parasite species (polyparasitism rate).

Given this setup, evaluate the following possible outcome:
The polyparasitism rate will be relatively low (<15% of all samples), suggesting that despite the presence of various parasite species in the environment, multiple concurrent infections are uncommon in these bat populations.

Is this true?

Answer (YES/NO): NO